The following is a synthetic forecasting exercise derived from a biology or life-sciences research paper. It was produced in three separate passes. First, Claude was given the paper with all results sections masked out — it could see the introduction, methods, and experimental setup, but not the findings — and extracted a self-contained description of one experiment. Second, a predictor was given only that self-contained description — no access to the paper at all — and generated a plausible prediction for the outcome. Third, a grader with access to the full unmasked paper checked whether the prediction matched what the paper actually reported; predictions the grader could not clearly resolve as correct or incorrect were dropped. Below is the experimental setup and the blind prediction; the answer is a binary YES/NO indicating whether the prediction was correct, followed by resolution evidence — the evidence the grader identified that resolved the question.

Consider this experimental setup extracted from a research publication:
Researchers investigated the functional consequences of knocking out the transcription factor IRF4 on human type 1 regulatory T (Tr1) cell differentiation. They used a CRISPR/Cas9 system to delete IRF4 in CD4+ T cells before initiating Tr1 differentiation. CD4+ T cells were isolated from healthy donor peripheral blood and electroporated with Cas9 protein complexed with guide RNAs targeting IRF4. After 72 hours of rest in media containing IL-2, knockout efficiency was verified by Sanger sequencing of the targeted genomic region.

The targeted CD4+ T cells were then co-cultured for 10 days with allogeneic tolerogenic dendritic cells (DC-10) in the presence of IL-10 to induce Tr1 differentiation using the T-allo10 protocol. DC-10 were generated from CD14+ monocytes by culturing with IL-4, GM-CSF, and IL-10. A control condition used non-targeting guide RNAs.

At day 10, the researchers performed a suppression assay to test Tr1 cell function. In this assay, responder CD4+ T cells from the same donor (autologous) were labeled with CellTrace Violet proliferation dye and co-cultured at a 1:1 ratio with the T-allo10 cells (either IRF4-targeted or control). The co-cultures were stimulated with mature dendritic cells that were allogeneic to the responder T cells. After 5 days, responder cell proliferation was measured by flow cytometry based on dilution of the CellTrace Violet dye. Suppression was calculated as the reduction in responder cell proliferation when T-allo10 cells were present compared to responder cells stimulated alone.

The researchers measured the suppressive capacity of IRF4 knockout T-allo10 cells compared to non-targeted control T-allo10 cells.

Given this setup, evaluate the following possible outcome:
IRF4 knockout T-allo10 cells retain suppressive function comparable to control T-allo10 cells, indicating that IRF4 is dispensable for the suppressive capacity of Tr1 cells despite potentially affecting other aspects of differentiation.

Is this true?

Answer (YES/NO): NO